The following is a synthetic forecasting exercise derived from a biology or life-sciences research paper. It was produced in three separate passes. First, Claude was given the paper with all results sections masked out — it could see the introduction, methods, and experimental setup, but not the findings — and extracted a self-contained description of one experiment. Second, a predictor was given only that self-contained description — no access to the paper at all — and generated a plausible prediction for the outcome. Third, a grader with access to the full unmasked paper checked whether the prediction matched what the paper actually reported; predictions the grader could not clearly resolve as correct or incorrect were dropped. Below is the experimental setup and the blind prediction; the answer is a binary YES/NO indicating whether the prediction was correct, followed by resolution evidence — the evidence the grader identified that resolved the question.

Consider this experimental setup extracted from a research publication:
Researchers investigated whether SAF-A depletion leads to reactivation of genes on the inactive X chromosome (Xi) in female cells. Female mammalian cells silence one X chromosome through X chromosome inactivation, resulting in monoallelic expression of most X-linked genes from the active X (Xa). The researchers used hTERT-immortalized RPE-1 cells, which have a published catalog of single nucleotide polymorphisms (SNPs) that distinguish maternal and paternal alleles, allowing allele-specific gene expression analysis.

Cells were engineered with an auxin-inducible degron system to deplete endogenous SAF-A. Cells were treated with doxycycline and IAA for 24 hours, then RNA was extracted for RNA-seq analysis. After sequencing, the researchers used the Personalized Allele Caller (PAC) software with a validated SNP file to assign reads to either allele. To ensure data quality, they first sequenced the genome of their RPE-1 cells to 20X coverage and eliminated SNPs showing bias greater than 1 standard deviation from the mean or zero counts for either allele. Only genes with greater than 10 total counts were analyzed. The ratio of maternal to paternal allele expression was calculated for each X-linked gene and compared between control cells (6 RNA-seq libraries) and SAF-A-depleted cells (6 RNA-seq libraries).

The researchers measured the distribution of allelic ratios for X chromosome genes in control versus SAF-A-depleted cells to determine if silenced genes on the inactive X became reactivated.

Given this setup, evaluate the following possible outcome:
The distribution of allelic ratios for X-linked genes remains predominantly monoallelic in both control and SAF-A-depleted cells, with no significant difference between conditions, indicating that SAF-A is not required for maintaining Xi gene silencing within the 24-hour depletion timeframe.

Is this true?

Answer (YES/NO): YES